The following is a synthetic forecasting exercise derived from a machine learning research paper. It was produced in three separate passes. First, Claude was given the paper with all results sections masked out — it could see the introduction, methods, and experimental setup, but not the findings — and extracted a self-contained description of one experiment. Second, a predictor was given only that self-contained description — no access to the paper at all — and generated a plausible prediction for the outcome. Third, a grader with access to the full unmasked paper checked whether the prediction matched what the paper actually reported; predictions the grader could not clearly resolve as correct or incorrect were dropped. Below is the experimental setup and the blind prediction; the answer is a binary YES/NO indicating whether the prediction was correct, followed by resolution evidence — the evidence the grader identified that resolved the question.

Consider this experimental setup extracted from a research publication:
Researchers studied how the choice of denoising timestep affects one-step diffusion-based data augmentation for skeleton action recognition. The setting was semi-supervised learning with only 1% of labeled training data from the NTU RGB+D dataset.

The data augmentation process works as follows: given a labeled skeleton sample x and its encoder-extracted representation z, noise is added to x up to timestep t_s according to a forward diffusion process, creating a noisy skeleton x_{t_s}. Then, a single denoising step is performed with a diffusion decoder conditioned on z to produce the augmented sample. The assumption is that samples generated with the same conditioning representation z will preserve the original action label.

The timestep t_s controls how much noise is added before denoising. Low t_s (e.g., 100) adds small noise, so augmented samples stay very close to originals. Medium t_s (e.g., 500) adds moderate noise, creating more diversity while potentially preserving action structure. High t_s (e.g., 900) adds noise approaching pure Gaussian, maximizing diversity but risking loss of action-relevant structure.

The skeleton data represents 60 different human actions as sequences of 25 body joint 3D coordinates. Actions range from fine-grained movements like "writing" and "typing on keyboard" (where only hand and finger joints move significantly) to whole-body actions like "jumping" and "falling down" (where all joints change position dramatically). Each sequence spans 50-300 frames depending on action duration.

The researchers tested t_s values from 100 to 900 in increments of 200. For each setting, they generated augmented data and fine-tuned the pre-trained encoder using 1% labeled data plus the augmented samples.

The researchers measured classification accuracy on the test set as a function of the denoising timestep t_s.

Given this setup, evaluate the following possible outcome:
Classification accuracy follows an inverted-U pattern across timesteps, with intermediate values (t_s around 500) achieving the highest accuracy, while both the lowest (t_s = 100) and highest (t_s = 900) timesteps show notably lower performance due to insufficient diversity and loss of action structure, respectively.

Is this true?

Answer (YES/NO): YES